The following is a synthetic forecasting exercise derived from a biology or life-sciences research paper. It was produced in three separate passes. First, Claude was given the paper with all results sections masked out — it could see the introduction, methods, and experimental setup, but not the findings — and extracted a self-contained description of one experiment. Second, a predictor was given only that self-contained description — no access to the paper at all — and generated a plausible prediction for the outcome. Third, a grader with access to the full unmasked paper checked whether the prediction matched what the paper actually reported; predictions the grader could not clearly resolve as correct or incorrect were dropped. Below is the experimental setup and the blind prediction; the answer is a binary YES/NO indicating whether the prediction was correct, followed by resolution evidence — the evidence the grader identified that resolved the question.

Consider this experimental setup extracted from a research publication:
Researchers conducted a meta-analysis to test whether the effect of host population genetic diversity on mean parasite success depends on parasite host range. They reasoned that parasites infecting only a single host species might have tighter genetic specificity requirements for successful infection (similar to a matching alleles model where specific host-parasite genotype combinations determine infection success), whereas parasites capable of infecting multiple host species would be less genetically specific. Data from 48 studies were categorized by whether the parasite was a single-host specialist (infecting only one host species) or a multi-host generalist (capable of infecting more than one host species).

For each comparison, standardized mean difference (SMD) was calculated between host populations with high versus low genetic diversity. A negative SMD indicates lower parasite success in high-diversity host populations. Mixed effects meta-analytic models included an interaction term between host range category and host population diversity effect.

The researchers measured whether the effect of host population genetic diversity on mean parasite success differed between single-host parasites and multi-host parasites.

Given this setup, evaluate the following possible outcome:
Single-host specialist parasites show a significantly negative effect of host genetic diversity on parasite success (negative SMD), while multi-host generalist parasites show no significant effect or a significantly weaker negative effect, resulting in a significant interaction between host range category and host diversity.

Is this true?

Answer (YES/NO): YES